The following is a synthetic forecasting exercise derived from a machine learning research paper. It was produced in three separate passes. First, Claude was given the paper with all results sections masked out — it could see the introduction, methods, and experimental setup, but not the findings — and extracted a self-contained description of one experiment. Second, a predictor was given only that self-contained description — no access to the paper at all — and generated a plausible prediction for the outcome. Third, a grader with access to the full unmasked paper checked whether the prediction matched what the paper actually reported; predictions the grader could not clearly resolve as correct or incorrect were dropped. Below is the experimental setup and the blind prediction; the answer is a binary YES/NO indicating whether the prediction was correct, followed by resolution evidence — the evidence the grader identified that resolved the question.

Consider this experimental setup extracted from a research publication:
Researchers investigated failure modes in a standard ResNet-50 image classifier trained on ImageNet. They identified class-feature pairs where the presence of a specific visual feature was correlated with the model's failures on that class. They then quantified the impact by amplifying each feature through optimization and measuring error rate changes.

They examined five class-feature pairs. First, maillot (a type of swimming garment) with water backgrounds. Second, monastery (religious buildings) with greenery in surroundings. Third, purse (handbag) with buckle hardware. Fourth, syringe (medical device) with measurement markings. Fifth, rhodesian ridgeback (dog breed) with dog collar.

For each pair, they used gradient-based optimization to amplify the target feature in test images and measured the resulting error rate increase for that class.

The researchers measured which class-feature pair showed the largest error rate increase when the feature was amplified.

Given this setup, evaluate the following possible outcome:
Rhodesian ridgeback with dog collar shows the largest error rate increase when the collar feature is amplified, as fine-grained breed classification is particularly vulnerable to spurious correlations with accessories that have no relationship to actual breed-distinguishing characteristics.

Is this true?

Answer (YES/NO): NO